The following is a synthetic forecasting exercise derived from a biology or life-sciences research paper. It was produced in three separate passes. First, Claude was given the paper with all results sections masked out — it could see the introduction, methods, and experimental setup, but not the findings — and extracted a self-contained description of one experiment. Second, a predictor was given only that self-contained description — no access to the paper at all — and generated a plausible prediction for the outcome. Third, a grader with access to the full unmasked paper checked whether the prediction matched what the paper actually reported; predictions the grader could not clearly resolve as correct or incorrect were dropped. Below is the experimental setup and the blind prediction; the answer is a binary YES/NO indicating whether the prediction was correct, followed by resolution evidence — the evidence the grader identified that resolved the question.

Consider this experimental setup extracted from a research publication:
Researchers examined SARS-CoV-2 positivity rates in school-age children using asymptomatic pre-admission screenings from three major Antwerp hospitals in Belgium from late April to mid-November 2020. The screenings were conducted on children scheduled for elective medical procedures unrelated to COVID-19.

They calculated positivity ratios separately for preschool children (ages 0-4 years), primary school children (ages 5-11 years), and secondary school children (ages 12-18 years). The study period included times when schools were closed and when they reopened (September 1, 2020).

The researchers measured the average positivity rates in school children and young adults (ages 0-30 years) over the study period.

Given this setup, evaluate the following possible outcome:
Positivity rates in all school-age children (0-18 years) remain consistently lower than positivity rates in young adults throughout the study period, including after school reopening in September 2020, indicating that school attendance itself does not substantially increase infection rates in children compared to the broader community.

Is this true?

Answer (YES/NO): NO